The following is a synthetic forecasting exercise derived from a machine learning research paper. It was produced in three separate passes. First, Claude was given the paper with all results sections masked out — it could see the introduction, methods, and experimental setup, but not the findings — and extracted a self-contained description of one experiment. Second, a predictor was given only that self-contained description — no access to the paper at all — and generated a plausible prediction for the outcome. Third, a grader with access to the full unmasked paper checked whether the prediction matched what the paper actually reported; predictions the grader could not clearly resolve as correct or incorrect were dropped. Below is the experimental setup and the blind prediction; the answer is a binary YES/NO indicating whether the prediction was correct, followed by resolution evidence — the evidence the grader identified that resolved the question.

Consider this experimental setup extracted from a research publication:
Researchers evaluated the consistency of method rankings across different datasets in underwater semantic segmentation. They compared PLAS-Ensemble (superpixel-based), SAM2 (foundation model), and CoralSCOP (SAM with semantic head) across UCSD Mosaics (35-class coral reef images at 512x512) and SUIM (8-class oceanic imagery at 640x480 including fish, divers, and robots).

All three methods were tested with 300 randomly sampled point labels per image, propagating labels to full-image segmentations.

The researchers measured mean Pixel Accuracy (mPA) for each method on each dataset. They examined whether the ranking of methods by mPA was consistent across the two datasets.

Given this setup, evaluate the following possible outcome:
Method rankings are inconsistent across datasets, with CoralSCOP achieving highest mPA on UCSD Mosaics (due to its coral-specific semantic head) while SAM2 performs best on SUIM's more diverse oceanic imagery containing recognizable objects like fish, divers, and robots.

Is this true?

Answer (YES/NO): NO